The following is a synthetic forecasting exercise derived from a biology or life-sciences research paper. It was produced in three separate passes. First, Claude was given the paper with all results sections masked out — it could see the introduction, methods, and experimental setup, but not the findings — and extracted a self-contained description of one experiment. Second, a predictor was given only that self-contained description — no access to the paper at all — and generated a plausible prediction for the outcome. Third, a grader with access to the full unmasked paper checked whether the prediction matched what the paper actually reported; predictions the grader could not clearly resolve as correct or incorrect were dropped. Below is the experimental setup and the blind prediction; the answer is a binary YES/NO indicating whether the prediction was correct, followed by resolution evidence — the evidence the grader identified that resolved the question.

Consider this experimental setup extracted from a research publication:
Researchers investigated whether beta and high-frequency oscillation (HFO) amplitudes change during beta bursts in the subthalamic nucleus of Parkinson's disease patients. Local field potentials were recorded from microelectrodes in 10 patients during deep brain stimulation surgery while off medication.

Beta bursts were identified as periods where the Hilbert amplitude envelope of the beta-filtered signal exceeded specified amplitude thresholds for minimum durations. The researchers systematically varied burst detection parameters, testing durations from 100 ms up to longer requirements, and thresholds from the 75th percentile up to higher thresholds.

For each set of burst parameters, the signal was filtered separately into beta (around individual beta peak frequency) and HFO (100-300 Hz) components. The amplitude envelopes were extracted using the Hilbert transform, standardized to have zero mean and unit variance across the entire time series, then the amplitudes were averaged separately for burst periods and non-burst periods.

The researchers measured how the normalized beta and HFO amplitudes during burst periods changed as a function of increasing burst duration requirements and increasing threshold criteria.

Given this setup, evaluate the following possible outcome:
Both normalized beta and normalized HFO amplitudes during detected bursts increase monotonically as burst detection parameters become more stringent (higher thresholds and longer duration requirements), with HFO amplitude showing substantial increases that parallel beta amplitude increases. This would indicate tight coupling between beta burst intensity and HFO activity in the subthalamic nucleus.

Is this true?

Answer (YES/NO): YES